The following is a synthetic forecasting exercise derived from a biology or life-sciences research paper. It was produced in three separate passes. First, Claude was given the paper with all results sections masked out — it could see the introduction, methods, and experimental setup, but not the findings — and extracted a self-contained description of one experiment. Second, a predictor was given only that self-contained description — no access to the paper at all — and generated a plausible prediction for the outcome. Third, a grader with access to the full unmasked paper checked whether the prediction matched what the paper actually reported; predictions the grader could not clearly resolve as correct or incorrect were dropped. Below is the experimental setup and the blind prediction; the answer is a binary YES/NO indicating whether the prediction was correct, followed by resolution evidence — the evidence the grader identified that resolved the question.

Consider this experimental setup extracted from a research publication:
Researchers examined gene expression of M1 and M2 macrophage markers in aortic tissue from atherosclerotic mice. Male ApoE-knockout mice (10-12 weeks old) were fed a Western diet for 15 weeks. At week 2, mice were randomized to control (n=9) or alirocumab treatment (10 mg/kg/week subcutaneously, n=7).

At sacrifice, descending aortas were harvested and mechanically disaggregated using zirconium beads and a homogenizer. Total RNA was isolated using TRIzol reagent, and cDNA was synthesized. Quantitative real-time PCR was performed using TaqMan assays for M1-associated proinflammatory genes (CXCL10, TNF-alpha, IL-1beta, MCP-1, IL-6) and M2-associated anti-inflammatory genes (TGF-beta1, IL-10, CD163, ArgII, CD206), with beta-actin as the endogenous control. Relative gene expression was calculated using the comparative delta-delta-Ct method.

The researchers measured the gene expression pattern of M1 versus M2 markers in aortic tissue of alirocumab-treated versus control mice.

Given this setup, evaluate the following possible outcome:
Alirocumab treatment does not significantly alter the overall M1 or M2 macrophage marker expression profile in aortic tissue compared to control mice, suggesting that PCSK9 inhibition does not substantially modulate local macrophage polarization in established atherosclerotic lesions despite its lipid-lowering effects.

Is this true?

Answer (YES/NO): NO